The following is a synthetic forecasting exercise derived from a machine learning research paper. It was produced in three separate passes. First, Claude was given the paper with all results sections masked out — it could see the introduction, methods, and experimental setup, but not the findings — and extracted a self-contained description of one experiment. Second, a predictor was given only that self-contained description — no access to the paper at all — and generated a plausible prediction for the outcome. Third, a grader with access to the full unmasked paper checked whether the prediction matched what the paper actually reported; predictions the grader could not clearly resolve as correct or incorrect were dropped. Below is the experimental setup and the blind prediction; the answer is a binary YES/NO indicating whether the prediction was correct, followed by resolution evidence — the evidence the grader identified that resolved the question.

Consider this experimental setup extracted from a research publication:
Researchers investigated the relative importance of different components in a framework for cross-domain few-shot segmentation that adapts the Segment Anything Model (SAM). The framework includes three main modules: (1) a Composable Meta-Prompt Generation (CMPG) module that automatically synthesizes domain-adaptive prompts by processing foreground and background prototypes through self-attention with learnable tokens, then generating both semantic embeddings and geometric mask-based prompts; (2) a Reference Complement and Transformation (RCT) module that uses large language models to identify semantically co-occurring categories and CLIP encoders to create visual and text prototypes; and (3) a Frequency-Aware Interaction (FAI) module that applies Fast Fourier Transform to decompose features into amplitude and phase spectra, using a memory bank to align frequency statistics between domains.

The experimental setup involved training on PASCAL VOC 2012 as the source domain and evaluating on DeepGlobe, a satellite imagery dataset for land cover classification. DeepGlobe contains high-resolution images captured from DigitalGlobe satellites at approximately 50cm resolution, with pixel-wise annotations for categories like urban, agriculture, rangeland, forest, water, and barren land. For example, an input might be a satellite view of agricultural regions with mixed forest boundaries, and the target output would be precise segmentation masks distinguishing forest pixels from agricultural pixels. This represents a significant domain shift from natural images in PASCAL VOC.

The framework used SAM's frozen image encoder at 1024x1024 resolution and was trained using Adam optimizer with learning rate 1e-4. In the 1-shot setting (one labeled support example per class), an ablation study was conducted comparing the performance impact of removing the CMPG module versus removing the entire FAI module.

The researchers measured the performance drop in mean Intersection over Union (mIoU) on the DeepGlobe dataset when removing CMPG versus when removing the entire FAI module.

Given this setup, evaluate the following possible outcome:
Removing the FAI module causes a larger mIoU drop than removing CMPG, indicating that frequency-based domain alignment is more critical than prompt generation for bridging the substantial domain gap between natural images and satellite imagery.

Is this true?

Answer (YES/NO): NO